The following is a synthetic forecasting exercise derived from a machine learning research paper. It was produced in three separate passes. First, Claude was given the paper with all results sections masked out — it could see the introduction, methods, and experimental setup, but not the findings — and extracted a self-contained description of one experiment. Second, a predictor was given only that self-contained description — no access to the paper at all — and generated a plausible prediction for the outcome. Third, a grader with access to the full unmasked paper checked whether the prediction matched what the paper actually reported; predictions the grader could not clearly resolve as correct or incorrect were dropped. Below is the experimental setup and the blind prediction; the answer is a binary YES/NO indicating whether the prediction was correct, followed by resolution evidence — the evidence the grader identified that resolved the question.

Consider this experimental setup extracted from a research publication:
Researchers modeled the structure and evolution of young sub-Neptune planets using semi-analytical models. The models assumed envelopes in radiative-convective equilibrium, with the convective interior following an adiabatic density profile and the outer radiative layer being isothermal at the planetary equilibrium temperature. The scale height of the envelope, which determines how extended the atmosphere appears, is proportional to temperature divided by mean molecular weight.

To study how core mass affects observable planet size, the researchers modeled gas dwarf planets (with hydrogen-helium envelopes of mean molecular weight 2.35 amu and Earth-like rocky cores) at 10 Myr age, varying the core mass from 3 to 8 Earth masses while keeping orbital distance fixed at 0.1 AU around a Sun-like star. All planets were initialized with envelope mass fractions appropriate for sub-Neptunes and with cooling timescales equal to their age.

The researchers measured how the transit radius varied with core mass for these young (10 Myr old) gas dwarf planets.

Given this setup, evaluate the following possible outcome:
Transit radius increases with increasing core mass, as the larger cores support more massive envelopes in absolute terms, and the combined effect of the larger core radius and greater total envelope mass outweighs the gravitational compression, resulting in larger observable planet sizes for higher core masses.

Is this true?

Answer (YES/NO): NO